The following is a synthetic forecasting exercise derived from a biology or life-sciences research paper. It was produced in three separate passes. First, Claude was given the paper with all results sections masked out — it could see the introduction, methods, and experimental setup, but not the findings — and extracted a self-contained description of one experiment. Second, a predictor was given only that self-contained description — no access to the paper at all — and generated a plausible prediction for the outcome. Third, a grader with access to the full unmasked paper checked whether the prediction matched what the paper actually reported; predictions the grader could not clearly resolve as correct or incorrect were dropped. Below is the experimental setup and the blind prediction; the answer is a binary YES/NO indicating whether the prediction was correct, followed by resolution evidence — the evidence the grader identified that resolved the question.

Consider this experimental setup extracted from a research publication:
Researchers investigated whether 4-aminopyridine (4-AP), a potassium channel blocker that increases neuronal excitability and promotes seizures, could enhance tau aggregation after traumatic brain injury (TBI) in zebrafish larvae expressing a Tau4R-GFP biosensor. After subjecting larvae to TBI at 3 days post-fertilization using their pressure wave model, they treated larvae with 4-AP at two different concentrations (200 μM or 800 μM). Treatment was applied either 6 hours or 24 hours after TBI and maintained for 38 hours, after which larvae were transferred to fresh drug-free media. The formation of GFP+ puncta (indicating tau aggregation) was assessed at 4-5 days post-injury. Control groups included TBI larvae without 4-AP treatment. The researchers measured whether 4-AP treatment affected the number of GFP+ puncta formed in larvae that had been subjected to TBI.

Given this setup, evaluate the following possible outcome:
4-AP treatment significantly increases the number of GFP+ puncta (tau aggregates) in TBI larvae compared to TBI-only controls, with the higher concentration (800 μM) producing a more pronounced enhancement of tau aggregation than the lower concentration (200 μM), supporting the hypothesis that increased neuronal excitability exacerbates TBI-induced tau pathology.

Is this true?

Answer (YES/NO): NO